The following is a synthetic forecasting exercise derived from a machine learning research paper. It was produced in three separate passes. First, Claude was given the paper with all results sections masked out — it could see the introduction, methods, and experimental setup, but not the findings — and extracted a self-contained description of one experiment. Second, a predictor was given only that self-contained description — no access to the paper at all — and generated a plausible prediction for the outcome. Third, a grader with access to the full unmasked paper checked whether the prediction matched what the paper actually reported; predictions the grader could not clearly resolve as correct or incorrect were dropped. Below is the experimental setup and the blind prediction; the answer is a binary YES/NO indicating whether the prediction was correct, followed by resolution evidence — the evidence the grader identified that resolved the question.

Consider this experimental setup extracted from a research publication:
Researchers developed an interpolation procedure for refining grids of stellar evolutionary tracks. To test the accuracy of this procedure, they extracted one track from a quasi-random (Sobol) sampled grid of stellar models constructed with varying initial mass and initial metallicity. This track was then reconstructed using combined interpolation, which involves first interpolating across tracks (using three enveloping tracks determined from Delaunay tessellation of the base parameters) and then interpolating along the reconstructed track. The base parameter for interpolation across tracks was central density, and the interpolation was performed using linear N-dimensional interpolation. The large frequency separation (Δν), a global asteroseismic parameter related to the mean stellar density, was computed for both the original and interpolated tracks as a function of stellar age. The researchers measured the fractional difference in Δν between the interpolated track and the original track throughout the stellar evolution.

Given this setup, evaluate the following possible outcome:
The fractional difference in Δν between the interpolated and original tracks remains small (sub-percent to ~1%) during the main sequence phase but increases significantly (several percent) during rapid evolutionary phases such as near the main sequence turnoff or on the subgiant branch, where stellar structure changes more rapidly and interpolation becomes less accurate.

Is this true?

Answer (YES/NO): NO